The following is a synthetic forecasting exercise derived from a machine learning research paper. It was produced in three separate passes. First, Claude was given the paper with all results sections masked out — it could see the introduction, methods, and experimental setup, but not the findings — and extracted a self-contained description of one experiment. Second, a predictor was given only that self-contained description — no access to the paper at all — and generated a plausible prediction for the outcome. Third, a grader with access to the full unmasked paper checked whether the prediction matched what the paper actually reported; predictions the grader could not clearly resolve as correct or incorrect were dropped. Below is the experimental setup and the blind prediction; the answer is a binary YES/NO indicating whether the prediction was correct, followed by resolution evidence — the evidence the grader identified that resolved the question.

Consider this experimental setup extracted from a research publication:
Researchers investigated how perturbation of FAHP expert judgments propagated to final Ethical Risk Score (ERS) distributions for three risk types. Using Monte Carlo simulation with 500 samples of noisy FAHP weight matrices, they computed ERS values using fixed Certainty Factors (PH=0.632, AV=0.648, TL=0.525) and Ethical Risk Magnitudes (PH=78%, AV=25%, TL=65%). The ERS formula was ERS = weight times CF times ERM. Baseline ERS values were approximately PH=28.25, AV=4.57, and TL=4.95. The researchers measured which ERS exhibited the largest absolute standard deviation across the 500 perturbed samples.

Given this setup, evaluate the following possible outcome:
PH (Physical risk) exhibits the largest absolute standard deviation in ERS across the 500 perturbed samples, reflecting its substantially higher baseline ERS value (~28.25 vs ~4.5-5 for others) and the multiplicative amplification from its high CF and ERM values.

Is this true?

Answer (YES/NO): YES